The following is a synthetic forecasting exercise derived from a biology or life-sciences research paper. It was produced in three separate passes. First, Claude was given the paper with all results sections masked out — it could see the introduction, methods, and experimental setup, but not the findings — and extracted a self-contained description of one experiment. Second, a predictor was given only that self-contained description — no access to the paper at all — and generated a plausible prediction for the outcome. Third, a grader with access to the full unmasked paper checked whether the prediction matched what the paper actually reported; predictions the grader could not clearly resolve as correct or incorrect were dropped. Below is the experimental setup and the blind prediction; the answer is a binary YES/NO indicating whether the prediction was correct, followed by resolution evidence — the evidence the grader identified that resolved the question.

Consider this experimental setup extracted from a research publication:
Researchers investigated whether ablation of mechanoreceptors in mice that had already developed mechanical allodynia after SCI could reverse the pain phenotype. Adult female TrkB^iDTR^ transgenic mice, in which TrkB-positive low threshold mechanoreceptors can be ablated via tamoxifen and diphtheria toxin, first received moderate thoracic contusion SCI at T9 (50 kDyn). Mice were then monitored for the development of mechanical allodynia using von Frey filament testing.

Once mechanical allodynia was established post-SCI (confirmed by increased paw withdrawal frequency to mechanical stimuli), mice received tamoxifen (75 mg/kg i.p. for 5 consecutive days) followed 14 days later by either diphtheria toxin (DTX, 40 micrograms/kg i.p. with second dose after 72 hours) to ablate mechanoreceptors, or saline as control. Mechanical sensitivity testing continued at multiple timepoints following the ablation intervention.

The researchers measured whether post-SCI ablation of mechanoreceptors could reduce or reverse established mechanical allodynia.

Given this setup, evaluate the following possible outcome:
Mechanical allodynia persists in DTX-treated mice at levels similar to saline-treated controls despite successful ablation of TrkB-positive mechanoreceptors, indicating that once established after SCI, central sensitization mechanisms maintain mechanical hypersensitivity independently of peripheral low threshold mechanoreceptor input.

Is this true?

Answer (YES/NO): YES